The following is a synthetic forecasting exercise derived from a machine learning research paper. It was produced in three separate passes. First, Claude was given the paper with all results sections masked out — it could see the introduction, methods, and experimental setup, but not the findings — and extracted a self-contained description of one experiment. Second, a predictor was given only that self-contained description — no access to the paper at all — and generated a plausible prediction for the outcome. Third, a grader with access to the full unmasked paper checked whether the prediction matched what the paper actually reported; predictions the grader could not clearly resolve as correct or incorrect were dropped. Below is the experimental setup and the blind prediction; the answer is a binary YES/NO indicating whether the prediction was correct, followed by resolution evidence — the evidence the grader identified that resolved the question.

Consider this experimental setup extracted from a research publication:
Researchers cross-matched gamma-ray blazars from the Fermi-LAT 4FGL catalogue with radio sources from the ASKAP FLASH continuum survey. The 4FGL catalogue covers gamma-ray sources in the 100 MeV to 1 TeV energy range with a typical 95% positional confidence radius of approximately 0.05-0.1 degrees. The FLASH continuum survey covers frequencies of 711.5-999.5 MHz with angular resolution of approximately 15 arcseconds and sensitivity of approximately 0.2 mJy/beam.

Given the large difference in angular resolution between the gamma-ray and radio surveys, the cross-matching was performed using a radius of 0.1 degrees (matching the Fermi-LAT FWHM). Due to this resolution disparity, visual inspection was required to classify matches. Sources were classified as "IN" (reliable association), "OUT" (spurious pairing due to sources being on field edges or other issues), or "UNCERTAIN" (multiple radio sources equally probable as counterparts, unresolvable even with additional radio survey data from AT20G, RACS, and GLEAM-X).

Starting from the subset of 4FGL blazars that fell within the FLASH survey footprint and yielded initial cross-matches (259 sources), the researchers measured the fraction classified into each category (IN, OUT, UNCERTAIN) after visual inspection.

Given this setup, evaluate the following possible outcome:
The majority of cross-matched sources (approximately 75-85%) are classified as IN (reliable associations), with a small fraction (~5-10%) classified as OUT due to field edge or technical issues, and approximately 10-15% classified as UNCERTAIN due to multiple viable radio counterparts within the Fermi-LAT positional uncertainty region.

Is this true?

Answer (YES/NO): NO